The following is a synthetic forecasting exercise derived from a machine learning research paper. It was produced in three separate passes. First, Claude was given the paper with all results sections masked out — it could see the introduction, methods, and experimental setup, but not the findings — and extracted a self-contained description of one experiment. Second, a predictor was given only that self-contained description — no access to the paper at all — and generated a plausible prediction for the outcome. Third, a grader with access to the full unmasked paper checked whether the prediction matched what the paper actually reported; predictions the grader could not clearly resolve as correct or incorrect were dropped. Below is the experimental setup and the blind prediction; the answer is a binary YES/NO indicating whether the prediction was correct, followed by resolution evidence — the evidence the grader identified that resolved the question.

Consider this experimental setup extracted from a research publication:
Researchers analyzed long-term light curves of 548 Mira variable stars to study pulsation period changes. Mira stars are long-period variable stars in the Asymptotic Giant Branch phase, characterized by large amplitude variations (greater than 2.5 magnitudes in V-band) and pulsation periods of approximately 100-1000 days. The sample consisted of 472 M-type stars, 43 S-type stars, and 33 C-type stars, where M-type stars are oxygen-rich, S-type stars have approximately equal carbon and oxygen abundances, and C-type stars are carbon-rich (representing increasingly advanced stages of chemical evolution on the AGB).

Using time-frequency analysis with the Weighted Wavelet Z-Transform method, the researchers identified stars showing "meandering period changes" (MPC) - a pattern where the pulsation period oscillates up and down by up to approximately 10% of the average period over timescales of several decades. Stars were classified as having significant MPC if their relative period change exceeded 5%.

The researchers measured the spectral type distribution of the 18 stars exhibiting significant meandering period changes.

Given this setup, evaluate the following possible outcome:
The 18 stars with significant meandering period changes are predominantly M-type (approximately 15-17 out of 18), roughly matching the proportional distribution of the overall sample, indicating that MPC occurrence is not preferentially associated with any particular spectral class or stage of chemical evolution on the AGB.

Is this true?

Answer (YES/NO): NO